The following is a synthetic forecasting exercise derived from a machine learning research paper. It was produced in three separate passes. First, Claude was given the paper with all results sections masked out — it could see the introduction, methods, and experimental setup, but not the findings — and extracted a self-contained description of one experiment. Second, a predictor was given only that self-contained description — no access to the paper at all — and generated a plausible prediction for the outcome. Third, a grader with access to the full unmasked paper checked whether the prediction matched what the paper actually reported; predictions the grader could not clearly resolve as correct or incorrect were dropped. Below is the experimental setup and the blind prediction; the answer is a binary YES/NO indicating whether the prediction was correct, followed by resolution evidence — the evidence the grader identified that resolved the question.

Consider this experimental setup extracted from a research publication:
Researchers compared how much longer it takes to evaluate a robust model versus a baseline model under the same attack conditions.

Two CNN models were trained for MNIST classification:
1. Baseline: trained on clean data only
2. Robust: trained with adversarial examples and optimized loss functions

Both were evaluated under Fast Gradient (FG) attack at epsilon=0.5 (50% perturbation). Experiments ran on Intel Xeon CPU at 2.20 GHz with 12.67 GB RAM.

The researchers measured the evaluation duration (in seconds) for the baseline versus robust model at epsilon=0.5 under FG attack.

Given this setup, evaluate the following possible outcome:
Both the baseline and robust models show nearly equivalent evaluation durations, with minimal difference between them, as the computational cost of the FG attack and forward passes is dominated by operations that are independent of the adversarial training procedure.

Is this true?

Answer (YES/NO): NO